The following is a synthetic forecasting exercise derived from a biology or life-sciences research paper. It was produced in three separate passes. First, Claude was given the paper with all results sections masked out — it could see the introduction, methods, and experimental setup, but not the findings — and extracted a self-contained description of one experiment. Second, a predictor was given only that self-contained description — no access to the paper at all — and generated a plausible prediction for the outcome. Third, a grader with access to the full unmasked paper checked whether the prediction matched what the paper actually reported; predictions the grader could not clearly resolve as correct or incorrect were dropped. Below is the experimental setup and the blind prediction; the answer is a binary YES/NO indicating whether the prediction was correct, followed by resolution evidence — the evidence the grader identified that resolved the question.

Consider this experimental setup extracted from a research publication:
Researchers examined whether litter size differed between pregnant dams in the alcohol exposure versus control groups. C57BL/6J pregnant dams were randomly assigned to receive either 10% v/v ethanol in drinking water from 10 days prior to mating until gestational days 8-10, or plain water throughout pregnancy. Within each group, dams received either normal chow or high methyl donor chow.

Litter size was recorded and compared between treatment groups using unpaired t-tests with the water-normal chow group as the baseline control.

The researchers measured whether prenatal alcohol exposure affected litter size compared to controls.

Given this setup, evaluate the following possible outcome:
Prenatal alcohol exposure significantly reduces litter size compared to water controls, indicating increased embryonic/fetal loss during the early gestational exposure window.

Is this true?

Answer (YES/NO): NO